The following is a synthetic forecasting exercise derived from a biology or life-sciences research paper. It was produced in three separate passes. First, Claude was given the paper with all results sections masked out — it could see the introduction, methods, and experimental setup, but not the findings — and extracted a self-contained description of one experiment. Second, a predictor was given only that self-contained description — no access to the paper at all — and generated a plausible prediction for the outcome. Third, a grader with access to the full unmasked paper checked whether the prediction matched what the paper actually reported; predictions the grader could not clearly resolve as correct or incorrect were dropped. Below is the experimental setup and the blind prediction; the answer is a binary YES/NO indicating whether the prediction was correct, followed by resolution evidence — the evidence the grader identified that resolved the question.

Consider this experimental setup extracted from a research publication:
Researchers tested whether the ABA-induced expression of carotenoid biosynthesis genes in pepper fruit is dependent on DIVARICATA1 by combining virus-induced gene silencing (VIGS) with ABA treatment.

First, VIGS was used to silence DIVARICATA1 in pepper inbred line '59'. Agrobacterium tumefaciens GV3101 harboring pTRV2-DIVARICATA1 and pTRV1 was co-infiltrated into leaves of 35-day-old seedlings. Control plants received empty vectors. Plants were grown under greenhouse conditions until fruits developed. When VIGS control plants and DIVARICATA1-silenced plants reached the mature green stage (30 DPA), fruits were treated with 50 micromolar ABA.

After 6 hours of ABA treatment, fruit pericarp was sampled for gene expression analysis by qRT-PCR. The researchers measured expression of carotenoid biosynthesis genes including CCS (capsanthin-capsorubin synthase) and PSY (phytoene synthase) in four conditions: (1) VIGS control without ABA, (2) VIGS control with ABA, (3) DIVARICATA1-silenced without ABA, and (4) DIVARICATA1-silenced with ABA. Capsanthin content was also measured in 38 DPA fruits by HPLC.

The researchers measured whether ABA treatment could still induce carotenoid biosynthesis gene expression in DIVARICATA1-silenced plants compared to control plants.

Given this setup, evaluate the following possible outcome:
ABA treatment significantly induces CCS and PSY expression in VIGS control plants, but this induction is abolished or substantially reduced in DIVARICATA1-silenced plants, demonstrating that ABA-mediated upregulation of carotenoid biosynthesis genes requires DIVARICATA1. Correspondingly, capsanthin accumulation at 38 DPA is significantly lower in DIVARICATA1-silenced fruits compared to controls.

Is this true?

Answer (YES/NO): YES